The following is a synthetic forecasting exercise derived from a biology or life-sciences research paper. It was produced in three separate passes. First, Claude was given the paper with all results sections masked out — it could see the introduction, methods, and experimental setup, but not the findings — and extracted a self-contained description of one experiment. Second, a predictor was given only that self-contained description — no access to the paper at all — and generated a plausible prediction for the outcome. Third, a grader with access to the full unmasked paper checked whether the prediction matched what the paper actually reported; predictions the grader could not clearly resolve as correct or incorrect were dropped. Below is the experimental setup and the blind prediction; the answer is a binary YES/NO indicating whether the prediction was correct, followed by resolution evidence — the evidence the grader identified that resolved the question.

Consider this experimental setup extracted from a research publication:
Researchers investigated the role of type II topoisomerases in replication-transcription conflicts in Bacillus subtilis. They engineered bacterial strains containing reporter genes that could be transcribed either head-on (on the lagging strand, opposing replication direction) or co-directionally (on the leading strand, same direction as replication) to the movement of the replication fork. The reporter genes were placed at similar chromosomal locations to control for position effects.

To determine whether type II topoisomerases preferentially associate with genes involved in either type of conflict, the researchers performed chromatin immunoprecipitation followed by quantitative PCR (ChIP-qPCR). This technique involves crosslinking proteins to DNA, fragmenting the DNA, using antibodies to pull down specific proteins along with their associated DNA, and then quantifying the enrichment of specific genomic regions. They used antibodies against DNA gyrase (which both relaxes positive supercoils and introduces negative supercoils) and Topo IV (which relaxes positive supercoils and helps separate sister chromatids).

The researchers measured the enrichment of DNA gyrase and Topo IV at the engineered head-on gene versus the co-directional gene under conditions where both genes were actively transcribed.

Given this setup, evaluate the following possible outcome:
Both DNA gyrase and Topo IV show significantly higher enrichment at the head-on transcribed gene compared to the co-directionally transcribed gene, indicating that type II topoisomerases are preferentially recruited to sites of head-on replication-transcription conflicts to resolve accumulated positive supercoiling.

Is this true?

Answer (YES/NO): YES